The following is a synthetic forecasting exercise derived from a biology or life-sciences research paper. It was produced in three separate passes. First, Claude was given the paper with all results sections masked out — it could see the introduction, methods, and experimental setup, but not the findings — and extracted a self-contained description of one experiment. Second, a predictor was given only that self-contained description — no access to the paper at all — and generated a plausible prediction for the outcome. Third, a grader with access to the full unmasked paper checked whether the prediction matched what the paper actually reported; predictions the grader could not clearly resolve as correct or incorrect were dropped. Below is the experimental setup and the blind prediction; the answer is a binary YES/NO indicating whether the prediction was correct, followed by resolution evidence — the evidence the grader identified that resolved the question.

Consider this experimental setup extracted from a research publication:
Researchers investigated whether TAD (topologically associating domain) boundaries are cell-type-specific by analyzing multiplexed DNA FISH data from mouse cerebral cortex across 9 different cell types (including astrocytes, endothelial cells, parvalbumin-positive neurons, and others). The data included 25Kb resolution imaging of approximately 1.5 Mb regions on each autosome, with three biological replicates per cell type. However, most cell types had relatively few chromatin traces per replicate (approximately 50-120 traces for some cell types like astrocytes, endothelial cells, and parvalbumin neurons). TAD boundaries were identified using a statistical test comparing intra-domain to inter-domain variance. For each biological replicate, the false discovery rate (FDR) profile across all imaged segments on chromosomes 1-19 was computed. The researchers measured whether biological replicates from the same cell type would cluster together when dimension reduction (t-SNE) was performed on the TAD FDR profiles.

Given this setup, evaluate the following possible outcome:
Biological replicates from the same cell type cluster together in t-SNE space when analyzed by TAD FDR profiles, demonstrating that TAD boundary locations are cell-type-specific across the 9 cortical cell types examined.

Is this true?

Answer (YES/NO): YES